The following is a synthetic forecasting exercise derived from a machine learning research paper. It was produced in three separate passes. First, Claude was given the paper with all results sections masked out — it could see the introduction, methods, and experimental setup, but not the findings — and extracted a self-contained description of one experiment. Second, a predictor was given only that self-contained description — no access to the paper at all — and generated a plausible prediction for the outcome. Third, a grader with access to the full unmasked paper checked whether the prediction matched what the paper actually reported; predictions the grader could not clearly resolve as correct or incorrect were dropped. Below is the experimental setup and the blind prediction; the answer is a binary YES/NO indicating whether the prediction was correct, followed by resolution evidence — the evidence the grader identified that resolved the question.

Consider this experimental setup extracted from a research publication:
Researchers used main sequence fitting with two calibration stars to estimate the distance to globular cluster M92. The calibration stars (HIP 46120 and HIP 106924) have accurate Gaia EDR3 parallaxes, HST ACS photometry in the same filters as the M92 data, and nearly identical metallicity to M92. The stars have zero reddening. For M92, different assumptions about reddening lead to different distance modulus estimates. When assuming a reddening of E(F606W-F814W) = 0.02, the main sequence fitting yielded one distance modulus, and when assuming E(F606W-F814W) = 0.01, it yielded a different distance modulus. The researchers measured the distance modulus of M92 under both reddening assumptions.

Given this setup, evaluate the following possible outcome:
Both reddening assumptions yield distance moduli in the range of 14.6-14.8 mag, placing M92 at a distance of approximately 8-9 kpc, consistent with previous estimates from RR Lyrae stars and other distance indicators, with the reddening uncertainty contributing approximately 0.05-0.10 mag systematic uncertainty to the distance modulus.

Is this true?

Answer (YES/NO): YES